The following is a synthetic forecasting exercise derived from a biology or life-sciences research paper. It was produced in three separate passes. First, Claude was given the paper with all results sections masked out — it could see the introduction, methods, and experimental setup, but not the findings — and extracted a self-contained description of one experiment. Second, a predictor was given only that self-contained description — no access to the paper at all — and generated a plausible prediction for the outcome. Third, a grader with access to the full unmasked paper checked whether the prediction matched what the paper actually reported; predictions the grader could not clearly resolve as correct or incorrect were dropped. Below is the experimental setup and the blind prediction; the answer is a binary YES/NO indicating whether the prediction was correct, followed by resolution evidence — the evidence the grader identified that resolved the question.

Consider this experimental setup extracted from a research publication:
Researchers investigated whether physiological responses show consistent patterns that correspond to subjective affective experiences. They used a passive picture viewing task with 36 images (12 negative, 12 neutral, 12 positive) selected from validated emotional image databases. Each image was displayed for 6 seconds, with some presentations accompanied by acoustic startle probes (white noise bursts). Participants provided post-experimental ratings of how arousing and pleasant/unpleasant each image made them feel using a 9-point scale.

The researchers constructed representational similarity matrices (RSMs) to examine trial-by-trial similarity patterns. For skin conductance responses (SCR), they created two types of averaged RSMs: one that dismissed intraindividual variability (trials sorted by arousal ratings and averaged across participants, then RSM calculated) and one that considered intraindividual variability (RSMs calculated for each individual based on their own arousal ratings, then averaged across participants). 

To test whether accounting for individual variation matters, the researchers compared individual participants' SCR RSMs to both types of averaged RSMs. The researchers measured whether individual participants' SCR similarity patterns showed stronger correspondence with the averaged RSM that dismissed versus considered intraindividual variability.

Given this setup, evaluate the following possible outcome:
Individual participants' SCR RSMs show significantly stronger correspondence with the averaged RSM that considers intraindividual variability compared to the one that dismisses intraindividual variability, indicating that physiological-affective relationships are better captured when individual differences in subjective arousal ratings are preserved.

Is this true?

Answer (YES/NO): YES